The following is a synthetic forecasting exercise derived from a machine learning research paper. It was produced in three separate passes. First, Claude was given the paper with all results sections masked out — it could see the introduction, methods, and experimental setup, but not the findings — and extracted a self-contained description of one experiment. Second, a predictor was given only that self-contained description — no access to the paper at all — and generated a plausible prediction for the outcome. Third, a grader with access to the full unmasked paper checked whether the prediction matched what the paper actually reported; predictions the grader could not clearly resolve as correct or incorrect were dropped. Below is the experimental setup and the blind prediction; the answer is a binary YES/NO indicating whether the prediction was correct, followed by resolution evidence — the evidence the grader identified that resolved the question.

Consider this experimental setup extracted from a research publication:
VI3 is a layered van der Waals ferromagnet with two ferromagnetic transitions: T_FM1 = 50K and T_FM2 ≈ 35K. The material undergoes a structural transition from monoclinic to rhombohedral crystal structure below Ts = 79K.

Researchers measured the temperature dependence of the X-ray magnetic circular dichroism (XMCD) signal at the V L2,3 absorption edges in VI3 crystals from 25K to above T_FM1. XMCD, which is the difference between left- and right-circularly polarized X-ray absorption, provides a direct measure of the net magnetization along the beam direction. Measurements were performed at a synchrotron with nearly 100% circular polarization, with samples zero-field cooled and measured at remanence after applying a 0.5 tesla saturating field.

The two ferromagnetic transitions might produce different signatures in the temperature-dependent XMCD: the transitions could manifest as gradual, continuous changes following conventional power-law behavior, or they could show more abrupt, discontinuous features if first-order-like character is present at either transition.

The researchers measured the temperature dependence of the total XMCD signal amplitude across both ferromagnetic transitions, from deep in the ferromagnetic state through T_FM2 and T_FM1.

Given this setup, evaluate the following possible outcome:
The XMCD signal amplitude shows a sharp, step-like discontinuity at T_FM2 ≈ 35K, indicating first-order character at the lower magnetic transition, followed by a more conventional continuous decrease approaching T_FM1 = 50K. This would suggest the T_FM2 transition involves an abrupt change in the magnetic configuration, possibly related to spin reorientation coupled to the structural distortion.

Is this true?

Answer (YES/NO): YES